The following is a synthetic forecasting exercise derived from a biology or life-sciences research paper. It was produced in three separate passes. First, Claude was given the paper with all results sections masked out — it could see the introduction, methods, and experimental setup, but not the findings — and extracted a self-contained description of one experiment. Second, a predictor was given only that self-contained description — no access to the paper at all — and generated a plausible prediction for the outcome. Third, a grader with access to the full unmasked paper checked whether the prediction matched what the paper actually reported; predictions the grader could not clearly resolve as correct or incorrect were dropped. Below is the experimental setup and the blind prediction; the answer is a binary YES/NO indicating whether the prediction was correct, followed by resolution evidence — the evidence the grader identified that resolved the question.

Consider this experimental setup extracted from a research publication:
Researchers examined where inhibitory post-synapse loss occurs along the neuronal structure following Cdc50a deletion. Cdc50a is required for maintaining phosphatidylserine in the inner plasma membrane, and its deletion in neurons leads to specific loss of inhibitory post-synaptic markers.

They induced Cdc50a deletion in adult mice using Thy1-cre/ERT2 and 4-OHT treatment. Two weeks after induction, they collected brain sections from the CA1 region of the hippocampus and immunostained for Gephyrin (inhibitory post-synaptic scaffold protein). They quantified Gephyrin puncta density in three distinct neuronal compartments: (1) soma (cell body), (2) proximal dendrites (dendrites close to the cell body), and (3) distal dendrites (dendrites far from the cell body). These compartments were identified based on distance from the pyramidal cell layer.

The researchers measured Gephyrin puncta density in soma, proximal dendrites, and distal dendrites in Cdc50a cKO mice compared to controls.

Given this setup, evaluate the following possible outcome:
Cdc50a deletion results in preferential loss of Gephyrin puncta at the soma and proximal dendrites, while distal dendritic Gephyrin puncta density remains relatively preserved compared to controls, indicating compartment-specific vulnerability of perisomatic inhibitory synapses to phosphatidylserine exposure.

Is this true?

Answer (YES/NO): YES